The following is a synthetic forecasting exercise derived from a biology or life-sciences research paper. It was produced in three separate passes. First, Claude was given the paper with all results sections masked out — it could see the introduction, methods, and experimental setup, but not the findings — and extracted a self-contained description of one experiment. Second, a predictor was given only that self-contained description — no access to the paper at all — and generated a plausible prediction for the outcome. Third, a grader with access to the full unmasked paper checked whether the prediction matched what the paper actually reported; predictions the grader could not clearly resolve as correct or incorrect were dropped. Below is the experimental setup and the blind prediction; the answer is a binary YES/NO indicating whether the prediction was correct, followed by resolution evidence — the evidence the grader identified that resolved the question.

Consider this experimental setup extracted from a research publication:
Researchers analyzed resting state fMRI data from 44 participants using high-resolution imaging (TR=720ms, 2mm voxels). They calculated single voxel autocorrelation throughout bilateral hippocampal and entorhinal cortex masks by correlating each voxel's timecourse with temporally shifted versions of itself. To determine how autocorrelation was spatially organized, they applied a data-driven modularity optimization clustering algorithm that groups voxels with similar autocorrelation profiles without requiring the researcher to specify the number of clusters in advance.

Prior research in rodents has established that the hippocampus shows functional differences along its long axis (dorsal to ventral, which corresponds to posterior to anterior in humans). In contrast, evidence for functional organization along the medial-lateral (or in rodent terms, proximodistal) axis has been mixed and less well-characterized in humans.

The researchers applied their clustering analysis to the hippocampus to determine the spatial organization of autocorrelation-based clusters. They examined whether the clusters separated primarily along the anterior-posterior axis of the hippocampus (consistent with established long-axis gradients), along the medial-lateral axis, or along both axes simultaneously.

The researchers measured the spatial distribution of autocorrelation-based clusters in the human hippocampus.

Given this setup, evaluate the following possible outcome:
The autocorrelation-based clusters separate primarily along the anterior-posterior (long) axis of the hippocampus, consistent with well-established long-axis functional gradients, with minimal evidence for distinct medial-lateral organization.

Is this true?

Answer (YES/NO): NO